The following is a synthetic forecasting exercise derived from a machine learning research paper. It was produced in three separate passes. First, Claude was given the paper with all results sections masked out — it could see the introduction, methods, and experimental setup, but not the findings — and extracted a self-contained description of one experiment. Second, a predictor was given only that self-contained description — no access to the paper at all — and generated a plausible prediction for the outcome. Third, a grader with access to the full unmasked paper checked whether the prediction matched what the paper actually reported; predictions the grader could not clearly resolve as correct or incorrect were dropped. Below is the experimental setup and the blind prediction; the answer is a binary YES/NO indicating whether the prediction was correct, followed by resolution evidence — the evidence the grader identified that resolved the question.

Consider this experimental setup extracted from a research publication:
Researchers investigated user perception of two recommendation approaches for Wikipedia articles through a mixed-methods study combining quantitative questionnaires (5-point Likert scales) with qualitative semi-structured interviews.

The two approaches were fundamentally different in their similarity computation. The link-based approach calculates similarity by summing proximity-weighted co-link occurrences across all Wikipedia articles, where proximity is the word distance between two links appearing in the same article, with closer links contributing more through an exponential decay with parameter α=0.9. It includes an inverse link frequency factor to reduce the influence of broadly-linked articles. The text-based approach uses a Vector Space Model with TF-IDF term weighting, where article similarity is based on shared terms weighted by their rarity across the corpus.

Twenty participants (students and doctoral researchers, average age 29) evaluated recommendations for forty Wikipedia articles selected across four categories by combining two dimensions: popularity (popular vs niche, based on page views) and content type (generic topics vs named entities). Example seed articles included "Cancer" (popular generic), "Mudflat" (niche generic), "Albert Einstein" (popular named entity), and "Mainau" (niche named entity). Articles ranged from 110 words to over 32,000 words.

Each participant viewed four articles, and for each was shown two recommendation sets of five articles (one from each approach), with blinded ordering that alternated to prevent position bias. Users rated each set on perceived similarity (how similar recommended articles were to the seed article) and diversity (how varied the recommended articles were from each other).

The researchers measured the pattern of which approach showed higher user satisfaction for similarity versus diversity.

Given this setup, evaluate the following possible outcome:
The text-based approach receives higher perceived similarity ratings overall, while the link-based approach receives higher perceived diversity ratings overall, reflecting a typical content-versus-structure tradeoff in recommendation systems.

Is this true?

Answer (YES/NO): YES